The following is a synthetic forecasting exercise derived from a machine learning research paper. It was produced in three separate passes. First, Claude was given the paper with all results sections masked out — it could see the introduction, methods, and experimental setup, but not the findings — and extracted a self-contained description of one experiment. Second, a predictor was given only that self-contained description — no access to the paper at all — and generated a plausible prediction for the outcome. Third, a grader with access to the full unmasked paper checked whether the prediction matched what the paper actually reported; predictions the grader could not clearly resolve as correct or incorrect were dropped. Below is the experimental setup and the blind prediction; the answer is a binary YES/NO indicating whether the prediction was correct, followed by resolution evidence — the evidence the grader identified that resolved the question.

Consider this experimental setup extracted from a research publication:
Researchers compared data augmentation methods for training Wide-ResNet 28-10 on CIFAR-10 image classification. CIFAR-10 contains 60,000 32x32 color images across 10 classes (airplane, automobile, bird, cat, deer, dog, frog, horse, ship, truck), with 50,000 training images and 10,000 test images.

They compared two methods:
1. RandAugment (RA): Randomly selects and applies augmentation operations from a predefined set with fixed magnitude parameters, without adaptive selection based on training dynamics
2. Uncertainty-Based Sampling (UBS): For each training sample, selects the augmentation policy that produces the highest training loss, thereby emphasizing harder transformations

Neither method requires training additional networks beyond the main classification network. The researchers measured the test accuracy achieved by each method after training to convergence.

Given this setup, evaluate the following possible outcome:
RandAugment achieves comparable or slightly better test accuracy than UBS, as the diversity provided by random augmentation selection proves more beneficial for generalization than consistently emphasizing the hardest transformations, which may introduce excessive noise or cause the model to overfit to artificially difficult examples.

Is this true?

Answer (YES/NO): NO